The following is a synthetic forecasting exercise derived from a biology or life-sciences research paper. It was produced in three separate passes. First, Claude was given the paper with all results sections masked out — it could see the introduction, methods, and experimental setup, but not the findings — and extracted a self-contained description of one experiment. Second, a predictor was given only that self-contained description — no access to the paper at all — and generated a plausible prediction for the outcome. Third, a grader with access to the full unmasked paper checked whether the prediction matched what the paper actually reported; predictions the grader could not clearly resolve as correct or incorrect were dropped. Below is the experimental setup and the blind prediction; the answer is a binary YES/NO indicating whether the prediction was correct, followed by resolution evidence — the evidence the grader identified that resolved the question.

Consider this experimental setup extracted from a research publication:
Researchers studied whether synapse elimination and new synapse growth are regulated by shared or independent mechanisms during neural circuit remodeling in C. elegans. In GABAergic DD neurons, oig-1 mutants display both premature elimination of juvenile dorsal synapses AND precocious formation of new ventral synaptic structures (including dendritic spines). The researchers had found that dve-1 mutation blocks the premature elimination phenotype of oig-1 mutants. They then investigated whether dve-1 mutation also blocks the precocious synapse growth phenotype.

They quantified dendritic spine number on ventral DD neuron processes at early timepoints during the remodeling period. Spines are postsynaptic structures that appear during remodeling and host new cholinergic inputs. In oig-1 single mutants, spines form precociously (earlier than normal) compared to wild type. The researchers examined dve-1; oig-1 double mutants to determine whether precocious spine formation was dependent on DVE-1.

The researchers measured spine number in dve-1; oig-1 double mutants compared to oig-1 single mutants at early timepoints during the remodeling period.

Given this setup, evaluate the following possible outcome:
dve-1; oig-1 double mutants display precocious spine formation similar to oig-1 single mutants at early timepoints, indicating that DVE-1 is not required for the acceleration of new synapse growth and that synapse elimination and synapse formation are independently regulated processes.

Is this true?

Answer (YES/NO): YES